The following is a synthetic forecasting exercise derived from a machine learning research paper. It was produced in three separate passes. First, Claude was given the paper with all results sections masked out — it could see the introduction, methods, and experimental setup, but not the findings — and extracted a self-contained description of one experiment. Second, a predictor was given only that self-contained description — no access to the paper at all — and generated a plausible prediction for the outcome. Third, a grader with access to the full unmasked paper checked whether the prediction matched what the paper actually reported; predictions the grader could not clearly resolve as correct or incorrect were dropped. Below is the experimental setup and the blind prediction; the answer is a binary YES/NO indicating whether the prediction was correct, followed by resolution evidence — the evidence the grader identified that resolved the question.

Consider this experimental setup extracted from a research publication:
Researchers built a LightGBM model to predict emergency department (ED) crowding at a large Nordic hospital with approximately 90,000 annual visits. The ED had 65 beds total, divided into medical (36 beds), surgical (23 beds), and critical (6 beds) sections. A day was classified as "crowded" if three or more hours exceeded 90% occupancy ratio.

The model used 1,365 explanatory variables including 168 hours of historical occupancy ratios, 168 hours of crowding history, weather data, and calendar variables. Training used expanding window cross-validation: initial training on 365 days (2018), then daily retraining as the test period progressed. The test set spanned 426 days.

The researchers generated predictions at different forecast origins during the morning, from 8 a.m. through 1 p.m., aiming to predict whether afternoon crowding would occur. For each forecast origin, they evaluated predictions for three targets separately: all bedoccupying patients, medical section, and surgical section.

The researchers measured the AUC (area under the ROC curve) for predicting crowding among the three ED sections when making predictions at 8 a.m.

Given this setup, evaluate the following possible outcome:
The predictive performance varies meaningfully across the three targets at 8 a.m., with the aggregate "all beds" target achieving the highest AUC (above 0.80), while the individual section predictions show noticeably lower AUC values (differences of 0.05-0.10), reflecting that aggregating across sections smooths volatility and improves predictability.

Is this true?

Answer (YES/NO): NO